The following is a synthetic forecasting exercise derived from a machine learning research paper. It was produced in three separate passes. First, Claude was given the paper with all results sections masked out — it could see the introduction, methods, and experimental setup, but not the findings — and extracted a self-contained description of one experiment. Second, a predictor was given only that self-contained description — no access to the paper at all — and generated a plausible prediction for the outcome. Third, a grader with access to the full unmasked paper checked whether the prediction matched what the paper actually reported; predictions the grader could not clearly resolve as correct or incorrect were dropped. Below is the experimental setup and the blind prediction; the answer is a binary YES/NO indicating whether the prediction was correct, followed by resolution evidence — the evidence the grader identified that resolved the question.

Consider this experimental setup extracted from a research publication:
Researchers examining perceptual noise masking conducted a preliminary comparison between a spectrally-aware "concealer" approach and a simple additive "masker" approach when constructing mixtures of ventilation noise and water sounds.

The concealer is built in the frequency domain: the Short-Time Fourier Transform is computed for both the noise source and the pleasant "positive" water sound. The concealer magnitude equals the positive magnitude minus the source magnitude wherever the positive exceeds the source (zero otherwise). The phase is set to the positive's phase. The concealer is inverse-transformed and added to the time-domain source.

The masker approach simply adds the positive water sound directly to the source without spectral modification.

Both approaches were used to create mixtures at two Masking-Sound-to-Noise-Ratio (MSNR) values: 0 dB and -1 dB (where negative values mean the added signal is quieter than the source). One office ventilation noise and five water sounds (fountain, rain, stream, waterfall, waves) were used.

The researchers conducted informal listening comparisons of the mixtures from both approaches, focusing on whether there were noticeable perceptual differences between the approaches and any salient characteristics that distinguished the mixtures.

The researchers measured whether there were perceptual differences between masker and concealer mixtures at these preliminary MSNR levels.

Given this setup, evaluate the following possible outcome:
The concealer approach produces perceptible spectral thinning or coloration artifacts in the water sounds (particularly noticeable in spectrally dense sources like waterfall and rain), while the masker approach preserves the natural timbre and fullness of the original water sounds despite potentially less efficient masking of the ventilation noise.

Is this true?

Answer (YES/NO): NO